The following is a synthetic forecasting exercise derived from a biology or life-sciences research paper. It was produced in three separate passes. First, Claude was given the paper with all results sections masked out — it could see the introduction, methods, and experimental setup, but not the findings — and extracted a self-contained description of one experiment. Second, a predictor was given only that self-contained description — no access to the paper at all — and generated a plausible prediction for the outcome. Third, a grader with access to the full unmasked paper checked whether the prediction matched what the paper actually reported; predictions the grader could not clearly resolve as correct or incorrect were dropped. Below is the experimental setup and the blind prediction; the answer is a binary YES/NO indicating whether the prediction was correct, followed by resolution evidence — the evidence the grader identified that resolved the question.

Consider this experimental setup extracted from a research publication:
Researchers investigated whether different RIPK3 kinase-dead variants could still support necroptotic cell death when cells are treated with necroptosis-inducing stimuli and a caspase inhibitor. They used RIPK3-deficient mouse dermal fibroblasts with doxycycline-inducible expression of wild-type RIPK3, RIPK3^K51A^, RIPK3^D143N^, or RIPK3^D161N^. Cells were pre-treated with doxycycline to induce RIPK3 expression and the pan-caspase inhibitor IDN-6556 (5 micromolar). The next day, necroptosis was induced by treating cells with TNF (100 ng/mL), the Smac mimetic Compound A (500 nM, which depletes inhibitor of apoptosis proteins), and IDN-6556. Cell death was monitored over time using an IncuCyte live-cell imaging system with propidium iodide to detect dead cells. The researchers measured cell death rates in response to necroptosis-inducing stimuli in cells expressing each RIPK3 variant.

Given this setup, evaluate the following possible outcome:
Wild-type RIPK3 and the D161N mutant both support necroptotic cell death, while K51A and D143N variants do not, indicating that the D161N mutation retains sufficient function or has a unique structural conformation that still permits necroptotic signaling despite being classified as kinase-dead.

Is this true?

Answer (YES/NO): NO